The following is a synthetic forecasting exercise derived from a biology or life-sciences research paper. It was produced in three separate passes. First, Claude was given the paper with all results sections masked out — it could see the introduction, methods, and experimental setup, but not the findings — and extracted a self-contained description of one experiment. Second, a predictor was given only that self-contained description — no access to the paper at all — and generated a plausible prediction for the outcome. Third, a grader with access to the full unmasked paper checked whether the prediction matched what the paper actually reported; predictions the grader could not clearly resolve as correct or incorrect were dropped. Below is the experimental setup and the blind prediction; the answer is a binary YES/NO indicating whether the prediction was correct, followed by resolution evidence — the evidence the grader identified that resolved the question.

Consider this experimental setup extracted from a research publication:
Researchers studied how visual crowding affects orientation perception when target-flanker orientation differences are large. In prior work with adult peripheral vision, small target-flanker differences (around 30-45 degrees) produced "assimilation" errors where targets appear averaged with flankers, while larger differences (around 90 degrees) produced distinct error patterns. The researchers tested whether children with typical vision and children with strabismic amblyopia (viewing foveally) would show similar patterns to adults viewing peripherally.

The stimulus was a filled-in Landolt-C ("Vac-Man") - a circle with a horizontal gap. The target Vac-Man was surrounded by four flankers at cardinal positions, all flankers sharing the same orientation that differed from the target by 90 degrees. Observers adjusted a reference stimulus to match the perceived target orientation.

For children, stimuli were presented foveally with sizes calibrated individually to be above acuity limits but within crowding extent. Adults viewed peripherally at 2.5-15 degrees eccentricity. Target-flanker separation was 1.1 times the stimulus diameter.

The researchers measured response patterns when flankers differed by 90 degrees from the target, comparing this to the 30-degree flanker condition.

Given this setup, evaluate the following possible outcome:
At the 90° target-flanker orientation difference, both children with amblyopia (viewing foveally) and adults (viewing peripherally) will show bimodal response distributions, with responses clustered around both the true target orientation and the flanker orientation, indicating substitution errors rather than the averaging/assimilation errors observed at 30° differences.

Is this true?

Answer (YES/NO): YES